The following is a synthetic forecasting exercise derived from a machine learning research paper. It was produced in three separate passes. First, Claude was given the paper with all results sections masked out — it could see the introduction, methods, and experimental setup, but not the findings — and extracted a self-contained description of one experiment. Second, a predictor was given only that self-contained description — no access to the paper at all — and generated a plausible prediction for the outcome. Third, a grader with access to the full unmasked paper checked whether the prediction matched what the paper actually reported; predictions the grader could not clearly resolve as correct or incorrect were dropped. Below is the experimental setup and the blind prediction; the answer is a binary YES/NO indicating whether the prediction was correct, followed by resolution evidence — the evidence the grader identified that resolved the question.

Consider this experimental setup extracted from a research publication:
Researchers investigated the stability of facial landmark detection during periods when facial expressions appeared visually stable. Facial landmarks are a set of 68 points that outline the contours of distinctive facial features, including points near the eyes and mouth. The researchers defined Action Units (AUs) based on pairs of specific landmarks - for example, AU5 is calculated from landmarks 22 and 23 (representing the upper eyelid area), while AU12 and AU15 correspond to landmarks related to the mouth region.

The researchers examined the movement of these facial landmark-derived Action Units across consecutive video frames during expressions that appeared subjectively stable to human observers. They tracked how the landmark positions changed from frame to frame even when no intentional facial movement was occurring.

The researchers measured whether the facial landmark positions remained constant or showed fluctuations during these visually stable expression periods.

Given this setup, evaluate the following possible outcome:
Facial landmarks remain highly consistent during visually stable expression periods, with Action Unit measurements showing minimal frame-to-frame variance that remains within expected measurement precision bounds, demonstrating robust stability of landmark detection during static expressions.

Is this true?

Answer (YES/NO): NO